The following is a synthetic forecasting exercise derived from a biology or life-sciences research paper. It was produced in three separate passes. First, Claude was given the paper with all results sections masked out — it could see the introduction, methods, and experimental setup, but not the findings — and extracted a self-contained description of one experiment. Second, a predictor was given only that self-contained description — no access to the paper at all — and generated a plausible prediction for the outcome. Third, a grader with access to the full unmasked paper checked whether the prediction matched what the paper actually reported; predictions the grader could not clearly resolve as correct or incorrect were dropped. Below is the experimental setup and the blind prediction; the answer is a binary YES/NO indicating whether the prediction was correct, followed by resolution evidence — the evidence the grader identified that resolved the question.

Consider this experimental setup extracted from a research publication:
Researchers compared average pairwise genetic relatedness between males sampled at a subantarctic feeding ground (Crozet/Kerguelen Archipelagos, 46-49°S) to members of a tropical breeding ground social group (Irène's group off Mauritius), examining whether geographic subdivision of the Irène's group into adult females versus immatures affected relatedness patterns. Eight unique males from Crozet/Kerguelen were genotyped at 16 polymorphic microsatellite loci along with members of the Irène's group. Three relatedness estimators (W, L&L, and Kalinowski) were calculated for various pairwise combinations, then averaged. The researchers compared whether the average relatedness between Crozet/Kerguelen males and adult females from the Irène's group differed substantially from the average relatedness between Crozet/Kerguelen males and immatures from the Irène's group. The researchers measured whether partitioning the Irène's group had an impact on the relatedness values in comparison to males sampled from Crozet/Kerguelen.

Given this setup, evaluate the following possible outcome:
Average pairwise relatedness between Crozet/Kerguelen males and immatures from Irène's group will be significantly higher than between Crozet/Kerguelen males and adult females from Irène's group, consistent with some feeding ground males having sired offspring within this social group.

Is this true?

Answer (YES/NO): NO